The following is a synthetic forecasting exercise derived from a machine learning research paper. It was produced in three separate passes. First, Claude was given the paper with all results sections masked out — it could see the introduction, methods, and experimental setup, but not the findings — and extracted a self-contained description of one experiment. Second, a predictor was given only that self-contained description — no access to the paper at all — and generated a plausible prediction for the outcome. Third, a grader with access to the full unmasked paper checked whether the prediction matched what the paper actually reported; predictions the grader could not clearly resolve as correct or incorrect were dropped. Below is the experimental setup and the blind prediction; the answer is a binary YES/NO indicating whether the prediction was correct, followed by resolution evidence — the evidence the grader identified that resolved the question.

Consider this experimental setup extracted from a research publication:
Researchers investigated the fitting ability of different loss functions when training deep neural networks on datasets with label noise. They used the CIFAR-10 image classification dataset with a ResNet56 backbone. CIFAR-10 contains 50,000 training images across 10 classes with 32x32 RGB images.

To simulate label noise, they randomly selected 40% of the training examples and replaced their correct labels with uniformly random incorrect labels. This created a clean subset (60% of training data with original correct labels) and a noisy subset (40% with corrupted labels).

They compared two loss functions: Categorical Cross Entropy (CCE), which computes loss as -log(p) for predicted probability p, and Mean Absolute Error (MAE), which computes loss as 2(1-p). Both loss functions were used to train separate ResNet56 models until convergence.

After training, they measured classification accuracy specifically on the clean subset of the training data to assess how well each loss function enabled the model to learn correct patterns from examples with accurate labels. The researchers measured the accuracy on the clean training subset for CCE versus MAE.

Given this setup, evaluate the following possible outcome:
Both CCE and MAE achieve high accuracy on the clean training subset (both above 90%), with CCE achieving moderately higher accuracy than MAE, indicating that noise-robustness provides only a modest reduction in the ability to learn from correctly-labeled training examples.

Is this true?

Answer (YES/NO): NO